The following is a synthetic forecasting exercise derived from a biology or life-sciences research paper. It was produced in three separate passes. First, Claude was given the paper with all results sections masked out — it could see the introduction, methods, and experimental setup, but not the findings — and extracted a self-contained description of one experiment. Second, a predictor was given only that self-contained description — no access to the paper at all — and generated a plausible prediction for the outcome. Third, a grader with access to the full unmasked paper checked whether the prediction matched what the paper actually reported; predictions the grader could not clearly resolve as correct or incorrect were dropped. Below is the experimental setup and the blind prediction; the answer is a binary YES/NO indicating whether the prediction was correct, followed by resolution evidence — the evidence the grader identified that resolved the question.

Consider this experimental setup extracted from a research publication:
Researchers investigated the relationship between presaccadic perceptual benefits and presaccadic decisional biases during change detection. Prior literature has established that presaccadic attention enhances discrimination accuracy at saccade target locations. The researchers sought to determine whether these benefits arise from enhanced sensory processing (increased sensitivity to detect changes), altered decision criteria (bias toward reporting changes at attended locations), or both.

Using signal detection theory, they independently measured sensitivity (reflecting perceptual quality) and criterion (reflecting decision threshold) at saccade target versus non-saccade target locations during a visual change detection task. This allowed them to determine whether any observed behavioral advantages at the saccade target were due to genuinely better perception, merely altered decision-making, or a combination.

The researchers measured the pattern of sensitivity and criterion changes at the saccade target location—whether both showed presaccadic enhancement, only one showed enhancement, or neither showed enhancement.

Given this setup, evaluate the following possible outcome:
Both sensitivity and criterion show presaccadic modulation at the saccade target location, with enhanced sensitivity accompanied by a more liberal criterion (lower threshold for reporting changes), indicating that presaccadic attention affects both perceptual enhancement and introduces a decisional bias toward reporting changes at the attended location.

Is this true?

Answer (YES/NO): NO